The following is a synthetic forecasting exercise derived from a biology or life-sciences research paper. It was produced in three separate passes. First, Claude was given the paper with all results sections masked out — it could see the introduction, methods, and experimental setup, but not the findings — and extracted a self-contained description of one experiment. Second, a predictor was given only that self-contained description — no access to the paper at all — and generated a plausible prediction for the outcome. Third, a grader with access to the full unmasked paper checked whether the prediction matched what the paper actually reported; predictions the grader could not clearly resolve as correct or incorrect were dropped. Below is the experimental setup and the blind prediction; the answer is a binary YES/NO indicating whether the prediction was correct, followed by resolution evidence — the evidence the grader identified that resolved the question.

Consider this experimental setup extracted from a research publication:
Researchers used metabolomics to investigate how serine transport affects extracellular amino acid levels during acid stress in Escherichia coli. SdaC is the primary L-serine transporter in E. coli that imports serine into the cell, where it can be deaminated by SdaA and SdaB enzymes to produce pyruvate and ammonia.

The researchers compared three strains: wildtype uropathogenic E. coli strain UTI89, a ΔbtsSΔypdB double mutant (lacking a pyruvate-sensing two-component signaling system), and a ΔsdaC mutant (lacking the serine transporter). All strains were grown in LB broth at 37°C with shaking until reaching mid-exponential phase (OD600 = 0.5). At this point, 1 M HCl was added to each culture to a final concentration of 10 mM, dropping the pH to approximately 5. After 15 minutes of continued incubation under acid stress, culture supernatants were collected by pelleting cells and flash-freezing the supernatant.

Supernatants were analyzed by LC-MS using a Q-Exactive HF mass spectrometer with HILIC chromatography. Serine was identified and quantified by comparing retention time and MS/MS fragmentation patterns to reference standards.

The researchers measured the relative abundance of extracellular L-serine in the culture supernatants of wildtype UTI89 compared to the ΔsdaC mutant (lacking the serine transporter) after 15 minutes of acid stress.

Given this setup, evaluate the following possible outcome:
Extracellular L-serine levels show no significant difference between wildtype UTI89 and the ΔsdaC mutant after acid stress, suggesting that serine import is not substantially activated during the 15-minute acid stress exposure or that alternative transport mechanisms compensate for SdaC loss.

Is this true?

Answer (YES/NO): NO